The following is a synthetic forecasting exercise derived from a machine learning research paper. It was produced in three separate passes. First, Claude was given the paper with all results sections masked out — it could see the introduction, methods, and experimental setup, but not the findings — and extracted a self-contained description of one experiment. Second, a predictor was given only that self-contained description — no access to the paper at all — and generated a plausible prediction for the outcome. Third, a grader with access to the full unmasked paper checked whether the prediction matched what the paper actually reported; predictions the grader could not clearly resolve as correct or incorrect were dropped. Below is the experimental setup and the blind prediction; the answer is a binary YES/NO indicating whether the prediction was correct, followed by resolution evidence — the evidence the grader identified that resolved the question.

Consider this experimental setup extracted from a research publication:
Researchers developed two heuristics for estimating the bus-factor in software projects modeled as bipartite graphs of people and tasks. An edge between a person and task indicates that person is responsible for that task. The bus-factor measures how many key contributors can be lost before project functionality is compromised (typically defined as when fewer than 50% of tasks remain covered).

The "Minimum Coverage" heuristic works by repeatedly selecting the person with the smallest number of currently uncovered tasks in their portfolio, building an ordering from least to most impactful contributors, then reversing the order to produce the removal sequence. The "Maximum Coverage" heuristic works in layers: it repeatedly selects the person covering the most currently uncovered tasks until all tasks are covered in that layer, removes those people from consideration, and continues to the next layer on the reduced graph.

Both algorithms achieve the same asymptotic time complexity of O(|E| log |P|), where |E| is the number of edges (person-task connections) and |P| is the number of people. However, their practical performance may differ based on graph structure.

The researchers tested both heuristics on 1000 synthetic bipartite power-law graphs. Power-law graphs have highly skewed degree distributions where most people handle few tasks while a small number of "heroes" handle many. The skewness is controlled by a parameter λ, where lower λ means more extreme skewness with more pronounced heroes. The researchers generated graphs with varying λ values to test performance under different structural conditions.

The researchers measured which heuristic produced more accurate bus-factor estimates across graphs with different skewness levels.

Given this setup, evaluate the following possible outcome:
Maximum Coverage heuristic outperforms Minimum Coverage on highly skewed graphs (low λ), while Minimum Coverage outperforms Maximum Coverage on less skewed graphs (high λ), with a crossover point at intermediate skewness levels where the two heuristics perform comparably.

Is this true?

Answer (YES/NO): NO